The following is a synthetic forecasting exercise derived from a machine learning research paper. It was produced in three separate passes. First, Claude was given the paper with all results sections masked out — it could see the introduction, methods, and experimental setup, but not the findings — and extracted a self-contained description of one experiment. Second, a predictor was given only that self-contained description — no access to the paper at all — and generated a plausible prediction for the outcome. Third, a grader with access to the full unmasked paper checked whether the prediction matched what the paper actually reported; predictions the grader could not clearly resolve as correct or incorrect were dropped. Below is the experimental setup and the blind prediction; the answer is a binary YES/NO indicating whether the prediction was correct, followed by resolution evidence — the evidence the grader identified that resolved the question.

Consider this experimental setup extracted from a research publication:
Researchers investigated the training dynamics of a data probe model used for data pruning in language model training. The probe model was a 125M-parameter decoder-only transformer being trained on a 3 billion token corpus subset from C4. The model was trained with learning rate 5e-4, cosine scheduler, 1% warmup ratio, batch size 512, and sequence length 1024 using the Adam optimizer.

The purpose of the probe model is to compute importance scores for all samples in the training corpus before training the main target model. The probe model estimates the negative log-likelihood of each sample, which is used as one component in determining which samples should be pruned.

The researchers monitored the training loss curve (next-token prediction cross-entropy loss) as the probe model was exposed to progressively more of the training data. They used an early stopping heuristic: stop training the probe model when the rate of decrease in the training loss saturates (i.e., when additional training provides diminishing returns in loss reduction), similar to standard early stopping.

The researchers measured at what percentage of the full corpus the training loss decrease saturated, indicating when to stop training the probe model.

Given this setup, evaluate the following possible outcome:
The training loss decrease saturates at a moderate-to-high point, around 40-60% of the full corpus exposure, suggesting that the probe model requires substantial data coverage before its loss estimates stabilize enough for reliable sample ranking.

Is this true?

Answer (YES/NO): NO